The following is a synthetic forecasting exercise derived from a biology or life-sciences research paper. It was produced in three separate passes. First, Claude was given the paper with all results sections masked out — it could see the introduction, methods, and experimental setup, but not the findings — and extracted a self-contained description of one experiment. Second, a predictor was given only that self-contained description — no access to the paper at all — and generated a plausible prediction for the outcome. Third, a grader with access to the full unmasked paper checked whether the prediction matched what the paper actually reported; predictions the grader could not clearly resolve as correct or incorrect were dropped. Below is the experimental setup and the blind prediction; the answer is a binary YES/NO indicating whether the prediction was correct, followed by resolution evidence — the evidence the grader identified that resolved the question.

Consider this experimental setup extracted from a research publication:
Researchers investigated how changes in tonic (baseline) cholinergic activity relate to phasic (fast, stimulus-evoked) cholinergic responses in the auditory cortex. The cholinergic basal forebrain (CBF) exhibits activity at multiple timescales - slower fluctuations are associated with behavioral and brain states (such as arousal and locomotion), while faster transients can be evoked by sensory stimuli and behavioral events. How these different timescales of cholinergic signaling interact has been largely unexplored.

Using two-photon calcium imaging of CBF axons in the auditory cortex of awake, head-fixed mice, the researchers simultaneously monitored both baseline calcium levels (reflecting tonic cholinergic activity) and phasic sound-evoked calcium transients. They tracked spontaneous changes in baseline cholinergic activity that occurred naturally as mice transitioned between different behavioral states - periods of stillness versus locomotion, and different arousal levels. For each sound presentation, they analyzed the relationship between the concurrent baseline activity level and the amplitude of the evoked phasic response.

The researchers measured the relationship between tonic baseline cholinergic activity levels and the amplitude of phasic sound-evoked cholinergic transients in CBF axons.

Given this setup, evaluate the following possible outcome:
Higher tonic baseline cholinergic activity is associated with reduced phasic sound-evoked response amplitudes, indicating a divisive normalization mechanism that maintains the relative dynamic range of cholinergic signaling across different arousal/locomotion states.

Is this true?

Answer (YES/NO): NO